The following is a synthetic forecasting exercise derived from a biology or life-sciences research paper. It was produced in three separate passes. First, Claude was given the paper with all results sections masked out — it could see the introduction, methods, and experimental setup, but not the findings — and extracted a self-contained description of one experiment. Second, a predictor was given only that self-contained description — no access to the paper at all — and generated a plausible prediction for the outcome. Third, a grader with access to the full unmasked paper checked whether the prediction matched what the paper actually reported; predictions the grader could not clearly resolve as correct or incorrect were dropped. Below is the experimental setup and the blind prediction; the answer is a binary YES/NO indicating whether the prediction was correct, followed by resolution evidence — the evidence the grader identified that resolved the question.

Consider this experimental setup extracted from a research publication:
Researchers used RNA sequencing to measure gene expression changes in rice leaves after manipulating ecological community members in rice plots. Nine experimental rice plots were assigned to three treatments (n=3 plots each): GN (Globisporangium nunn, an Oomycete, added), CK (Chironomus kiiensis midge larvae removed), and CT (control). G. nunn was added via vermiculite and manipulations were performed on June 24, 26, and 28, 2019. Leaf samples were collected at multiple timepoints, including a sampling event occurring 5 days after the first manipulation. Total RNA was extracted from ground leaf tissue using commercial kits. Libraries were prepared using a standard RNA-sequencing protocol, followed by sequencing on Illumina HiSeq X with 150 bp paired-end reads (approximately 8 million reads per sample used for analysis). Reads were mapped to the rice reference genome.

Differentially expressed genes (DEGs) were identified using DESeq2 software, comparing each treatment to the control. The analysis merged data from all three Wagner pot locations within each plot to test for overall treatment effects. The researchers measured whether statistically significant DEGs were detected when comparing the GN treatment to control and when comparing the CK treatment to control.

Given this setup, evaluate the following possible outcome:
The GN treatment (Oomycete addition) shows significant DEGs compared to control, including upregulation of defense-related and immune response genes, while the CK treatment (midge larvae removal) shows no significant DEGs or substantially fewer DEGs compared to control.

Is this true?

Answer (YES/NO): NO